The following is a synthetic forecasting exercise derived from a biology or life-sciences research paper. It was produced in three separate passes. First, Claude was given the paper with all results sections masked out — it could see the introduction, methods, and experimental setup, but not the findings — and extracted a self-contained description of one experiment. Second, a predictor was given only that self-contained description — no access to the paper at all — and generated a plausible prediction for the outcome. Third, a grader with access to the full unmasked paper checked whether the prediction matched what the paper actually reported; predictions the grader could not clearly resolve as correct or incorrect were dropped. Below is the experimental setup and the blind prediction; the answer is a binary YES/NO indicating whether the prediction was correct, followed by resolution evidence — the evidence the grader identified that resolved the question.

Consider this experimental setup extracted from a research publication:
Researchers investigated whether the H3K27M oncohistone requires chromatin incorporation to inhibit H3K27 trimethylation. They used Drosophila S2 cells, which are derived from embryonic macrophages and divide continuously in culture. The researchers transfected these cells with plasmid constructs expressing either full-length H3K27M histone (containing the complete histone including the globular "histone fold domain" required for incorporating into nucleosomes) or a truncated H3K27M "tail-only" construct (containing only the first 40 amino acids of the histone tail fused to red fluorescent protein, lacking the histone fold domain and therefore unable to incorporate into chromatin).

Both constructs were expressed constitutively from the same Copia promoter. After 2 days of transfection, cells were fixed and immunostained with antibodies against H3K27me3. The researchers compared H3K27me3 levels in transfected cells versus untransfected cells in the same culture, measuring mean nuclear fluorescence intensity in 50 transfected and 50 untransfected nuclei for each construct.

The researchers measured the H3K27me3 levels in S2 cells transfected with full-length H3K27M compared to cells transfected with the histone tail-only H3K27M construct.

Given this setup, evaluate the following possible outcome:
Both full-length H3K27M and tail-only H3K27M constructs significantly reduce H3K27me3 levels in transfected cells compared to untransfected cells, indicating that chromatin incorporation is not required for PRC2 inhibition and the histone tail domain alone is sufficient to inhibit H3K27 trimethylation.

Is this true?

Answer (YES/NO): NO